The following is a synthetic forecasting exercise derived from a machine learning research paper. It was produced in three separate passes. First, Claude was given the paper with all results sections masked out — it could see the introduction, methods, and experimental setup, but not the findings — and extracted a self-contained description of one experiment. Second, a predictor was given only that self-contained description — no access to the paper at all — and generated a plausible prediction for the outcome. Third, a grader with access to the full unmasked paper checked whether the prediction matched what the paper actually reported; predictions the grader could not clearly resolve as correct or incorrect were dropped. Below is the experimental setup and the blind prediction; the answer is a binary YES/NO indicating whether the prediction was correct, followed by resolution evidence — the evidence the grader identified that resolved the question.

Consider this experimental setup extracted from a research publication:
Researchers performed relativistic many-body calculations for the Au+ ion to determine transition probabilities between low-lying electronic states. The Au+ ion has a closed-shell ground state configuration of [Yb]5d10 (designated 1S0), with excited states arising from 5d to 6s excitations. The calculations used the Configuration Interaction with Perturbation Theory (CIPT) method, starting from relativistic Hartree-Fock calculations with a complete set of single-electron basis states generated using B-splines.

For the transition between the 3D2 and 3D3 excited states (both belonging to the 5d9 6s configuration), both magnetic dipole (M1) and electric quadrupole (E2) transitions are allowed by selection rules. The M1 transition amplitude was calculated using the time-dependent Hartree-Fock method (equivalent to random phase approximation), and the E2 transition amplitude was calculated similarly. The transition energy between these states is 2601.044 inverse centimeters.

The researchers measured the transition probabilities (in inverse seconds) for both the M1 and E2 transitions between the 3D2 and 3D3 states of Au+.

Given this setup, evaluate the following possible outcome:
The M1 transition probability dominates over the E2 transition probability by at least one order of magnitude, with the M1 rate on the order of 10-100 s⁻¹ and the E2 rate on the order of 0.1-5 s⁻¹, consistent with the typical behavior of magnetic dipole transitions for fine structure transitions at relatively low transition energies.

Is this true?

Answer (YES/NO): NO